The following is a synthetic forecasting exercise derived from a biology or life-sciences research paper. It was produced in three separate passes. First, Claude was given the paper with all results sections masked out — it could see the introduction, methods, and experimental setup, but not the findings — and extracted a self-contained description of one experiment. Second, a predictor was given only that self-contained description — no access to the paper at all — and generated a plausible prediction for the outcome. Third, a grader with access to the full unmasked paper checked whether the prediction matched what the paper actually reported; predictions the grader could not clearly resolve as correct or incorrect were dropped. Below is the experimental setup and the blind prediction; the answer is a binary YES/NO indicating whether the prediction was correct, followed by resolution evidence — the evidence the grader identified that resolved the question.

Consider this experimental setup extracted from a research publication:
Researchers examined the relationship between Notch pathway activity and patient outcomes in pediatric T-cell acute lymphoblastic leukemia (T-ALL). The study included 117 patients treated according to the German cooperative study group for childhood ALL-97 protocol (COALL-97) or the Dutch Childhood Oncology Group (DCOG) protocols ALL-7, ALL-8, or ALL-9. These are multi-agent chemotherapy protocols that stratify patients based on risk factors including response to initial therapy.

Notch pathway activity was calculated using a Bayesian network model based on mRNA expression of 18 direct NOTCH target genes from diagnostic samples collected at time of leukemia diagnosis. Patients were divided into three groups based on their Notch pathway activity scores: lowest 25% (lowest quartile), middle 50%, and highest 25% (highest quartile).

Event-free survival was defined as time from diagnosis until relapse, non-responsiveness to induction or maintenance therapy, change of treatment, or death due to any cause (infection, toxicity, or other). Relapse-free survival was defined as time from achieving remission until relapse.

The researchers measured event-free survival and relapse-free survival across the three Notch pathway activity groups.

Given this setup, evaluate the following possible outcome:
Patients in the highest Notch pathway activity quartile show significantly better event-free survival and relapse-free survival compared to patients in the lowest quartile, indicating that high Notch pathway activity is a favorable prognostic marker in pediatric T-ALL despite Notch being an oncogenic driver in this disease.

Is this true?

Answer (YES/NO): NO